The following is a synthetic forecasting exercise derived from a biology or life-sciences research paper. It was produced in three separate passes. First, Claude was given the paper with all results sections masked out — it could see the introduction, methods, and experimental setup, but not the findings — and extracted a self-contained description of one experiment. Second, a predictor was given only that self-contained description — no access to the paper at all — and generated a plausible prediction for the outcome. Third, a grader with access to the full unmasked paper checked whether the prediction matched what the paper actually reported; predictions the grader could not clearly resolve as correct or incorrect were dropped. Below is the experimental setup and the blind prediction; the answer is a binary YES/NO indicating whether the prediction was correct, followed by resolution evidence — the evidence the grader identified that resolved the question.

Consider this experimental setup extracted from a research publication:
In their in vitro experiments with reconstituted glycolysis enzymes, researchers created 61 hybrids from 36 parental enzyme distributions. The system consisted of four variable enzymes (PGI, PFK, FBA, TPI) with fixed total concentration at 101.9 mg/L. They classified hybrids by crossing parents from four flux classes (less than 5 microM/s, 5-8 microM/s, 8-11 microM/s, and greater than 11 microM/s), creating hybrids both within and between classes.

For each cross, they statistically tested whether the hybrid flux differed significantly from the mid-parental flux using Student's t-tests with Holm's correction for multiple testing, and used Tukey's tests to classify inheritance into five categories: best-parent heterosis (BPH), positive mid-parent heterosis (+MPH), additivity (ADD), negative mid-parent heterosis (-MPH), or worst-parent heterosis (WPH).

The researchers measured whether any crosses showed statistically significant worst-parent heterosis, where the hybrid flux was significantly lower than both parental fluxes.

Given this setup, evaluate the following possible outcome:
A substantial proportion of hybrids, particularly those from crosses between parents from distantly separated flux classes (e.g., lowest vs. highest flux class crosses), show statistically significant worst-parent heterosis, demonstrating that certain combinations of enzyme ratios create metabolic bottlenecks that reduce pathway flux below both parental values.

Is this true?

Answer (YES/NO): NO